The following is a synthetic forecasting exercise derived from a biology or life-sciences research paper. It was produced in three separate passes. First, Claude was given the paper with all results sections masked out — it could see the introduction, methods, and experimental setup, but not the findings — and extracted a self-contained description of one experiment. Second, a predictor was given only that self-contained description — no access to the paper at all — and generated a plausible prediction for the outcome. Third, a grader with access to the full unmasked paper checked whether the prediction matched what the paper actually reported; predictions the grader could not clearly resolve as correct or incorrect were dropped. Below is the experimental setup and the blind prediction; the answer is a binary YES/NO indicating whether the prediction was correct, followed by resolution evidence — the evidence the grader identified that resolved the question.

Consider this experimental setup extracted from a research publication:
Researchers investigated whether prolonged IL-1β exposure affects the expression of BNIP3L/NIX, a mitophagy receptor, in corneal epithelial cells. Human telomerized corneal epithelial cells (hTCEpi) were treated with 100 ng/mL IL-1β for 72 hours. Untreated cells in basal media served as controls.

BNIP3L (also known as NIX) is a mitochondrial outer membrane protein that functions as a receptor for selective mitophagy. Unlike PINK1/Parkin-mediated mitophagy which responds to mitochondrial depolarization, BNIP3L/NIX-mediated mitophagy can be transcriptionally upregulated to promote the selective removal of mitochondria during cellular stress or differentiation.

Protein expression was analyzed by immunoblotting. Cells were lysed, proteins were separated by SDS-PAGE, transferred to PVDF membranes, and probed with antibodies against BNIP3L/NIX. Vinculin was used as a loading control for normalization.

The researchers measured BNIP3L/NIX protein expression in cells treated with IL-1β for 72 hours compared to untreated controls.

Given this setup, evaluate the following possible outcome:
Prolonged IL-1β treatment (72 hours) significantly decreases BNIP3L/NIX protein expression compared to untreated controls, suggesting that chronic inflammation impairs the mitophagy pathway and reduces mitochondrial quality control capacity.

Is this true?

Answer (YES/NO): NO